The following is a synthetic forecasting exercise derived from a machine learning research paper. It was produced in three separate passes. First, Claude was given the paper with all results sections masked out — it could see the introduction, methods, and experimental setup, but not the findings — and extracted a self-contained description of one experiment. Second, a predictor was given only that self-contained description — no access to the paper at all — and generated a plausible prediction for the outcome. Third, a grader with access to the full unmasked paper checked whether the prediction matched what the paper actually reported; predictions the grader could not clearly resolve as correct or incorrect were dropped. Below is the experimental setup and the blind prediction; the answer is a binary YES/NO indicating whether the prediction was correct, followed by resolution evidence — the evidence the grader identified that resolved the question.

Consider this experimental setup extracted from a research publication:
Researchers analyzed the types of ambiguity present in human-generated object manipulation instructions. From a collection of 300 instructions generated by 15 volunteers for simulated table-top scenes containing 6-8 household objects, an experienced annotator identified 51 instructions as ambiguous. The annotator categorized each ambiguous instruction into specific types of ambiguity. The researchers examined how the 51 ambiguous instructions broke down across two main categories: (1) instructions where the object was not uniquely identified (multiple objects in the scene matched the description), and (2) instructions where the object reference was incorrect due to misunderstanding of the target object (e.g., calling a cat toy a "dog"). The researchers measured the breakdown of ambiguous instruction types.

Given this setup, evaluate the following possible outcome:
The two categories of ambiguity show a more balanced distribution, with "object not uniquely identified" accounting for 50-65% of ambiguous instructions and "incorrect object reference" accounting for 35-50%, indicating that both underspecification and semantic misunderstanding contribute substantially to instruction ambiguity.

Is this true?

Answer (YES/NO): YES